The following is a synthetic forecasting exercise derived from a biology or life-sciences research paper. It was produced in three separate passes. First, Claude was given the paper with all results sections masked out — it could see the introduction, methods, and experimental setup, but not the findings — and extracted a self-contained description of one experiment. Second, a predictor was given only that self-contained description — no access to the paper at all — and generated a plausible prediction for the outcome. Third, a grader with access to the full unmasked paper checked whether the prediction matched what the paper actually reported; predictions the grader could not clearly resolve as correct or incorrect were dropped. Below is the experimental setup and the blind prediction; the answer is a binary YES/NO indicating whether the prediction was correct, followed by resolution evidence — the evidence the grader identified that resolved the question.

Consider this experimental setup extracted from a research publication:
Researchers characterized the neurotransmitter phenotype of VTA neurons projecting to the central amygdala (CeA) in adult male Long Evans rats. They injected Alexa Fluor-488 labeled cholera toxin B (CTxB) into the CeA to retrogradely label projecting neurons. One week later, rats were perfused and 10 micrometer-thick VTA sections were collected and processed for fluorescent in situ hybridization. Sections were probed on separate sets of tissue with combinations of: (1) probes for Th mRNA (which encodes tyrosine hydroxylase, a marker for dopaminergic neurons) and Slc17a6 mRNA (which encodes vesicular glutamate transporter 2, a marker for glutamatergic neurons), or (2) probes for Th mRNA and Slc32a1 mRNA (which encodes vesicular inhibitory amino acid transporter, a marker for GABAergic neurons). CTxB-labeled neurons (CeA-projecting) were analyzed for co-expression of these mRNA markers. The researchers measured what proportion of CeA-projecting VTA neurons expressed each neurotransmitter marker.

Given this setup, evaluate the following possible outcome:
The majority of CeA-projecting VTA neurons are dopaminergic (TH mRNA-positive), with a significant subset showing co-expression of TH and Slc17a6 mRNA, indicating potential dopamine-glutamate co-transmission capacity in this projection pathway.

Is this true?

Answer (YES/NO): NO